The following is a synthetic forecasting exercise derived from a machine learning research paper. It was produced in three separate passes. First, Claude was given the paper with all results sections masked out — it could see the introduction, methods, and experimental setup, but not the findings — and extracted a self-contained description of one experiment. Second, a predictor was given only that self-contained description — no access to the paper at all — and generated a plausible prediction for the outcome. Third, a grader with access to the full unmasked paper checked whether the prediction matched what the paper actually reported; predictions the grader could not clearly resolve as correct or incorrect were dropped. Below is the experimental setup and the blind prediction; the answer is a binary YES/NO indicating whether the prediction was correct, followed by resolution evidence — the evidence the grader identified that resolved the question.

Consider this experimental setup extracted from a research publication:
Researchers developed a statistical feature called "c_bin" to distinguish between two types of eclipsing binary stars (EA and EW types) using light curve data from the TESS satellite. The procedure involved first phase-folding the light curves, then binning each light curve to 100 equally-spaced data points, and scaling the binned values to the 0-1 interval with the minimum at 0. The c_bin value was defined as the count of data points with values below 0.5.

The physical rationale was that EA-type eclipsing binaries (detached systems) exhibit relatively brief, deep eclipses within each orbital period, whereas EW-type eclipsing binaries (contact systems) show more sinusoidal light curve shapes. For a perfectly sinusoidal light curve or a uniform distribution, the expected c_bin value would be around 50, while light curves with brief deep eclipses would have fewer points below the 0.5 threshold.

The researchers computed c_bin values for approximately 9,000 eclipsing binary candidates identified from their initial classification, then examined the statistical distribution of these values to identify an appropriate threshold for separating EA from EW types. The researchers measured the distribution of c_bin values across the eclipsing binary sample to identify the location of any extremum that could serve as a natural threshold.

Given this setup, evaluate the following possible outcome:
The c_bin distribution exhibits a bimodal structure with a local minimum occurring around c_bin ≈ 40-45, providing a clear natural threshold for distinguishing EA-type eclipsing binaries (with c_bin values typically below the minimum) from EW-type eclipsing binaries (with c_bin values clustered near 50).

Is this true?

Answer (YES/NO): NO